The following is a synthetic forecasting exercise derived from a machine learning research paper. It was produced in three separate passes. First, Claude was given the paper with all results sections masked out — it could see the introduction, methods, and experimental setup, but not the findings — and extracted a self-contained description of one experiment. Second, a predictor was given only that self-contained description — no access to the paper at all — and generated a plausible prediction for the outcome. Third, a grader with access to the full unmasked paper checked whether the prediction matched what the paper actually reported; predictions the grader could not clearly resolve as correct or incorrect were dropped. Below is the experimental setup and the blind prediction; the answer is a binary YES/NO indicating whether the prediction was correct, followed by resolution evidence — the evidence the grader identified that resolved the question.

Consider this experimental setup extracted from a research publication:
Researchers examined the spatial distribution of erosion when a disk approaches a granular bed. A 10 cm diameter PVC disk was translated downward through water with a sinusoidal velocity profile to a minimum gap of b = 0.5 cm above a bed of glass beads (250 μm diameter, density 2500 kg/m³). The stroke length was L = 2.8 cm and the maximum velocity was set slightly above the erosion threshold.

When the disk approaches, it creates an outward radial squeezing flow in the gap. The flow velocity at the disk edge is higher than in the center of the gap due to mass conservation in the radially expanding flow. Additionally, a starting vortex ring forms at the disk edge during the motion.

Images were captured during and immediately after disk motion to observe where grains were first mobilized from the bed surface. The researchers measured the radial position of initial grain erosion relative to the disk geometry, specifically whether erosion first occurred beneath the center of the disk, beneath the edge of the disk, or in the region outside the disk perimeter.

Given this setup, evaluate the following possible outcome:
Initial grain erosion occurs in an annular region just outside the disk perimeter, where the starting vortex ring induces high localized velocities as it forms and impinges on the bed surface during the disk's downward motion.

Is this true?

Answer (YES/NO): NO